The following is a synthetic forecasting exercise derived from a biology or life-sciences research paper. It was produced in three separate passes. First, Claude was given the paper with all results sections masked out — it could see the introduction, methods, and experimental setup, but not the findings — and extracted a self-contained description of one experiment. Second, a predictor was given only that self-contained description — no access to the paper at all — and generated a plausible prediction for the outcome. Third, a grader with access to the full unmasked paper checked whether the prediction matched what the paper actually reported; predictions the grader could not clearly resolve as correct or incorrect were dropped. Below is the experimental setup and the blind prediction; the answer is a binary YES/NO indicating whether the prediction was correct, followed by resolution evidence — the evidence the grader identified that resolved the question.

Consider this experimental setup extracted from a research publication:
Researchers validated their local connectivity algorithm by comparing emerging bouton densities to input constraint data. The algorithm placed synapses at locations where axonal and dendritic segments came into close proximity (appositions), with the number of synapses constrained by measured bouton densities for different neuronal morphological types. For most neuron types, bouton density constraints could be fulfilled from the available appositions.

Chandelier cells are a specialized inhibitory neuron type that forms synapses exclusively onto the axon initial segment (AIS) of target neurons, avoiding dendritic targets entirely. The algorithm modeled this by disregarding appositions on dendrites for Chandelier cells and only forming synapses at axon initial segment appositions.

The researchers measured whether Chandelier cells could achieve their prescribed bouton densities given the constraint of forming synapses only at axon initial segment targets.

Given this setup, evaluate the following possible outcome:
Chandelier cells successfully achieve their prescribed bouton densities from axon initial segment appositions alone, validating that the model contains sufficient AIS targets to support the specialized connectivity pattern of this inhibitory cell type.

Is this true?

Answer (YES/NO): NO